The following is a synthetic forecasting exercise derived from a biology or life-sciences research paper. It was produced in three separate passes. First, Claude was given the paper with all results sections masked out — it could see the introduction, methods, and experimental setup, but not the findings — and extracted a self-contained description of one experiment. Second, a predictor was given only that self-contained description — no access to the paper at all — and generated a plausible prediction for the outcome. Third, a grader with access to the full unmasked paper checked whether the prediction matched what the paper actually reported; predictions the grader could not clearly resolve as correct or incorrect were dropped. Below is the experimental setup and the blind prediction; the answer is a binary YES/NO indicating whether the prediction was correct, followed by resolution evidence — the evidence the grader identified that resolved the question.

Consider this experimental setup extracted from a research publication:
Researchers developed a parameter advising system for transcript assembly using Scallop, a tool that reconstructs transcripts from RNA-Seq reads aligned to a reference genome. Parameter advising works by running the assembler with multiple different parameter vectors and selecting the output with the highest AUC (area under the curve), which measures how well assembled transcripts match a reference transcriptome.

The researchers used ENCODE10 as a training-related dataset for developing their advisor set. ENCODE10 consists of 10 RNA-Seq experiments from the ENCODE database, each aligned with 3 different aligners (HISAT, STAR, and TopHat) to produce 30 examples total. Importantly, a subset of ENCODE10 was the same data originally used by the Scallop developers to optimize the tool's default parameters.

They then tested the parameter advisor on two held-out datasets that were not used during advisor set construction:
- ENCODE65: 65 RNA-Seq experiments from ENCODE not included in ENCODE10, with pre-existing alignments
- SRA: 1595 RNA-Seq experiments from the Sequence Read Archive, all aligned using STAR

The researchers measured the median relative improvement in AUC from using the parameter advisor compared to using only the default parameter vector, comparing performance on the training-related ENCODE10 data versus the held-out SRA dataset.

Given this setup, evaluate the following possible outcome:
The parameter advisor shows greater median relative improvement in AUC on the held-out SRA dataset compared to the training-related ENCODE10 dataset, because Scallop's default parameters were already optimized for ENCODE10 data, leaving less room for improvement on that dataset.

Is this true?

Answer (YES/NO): YES